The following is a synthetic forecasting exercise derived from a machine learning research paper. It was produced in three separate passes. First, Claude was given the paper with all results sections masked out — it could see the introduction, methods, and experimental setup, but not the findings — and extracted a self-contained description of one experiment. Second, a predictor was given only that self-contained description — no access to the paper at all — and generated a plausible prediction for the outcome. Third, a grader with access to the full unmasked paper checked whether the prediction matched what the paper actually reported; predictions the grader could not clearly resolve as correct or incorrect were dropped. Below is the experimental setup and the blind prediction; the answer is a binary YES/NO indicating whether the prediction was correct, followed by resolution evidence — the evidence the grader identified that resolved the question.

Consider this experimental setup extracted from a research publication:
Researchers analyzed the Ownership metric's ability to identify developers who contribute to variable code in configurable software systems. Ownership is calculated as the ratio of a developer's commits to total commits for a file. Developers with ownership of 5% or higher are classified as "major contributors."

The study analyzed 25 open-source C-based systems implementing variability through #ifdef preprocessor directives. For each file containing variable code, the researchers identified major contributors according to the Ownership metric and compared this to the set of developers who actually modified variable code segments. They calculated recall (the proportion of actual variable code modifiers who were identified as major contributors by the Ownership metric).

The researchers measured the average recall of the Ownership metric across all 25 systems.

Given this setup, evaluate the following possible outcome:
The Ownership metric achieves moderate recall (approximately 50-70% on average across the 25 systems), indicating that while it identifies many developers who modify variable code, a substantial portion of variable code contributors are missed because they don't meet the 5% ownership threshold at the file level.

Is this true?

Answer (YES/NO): YES